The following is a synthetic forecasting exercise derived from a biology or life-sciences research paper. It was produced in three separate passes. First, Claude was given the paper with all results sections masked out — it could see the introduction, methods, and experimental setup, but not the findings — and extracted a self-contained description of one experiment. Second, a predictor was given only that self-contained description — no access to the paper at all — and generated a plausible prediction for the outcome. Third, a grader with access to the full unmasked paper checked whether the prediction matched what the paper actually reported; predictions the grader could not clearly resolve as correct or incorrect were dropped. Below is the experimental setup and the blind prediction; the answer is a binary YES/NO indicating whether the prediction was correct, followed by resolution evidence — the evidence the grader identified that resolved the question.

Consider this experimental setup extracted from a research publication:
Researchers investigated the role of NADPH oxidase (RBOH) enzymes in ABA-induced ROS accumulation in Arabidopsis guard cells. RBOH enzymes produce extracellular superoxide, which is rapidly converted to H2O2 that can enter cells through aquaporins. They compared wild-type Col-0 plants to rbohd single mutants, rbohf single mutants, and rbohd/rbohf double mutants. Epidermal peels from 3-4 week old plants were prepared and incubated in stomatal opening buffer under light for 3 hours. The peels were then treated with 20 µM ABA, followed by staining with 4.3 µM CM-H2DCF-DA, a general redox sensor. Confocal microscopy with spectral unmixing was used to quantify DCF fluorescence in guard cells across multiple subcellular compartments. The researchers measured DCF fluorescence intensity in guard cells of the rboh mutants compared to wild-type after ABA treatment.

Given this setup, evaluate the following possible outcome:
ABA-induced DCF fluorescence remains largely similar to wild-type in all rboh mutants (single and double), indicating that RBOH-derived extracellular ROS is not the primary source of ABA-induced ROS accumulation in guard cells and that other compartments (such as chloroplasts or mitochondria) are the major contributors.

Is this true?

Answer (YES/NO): NO